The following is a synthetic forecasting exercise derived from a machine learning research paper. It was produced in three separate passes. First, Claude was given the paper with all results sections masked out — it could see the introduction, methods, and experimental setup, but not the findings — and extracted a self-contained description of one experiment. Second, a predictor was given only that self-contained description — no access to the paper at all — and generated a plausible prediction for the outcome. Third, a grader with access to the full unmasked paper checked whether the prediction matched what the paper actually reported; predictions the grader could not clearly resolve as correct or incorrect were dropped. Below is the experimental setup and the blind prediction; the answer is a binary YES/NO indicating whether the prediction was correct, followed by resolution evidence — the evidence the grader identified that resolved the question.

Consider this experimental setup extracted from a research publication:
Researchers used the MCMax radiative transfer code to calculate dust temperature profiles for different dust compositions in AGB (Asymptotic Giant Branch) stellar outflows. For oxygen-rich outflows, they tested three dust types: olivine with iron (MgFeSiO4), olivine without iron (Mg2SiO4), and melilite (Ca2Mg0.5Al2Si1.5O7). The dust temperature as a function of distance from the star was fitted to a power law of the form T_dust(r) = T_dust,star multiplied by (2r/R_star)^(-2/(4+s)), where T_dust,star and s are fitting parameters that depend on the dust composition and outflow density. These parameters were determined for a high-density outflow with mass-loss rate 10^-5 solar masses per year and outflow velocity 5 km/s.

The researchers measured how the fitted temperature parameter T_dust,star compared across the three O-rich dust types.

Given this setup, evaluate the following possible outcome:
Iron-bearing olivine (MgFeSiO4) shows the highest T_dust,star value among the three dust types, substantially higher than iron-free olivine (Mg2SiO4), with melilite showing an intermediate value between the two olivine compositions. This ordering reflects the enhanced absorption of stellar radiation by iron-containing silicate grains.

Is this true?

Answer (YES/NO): NO